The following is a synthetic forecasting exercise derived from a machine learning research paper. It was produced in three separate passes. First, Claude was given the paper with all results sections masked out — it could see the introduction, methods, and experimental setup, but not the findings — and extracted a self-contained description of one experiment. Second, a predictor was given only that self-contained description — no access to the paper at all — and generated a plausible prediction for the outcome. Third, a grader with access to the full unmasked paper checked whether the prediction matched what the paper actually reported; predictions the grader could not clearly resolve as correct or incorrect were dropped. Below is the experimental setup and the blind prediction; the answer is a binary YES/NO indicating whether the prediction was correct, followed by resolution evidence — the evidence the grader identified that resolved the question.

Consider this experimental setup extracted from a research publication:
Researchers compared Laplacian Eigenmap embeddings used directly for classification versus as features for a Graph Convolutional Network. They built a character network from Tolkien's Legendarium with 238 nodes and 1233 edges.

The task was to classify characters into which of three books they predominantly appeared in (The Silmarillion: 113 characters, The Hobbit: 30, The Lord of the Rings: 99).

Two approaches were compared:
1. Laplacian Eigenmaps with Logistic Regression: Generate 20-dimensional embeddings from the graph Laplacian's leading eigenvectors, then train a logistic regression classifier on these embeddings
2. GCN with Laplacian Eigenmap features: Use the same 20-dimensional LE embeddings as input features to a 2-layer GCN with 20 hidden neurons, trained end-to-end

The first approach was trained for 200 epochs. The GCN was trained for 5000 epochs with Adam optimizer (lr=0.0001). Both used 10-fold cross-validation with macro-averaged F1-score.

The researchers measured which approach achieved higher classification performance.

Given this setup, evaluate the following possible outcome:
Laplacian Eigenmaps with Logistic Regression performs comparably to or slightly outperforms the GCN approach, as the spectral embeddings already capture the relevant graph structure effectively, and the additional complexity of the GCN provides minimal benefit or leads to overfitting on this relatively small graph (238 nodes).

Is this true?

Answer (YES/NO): NO